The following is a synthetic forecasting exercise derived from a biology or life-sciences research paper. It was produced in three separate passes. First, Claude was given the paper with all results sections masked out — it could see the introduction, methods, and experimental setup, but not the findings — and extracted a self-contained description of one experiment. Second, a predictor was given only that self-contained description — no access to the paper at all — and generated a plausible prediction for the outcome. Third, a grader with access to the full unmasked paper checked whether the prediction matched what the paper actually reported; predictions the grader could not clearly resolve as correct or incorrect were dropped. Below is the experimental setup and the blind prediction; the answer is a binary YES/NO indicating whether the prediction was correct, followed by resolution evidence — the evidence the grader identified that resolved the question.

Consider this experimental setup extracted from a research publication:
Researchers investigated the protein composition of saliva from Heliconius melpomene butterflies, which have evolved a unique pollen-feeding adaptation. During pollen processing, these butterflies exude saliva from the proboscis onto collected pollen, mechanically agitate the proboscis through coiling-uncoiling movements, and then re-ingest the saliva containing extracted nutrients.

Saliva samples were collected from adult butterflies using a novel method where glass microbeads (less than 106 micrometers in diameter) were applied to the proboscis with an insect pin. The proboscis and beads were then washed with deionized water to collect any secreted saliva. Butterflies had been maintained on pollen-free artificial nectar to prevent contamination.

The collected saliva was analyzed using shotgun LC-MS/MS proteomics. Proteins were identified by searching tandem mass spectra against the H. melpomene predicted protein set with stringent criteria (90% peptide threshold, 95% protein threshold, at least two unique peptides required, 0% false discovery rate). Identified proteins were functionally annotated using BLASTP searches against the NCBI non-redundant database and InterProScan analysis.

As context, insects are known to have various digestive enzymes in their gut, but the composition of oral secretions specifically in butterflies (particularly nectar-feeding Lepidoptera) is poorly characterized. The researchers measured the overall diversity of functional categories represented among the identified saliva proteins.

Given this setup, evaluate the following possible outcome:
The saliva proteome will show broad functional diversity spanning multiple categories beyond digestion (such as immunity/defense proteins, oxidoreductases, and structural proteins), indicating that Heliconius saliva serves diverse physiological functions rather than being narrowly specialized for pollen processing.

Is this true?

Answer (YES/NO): YES